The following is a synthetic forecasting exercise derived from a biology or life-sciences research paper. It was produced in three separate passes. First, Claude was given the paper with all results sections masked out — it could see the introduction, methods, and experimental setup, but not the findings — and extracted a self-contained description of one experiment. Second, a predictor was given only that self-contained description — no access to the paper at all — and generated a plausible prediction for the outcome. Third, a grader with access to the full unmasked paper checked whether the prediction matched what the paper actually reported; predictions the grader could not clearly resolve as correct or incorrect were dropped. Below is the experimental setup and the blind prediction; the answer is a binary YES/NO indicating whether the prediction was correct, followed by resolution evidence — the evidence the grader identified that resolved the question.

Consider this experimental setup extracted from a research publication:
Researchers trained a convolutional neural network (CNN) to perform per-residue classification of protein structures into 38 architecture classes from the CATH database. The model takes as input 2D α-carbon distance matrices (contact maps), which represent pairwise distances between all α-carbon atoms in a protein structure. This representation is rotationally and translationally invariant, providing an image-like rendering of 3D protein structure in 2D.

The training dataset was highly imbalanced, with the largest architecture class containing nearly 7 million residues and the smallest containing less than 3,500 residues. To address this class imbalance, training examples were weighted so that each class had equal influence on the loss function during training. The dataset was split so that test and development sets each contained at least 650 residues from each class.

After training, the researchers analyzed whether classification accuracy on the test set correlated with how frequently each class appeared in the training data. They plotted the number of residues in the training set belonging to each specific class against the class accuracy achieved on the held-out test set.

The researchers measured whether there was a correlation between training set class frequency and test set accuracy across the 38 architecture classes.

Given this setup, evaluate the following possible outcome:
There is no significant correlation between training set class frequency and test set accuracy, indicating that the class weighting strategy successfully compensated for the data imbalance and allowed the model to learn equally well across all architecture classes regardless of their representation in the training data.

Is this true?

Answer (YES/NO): YES